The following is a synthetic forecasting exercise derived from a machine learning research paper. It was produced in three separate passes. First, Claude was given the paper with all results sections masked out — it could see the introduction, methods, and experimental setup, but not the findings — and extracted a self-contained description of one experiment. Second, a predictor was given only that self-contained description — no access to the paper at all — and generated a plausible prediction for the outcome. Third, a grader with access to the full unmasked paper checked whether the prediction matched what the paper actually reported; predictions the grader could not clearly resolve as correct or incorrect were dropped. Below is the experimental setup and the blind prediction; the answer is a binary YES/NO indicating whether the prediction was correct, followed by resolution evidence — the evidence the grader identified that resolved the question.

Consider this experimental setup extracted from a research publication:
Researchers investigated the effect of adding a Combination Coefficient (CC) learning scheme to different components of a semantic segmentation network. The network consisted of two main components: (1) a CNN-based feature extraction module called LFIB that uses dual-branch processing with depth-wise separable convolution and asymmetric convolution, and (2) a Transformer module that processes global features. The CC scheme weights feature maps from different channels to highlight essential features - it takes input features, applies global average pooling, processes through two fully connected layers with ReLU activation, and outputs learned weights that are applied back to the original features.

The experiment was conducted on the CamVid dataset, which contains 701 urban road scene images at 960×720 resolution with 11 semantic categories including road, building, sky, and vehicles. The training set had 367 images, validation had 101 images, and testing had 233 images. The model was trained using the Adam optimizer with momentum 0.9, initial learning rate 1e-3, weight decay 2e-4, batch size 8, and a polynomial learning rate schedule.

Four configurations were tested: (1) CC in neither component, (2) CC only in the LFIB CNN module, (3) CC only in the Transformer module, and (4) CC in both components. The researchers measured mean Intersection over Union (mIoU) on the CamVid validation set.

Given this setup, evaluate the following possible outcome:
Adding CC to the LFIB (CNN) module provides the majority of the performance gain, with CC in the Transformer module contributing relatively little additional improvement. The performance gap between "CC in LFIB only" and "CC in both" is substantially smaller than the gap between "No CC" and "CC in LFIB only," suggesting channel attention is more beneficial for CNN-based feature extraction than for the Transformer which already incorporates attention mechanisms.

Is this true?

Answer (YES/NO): NO